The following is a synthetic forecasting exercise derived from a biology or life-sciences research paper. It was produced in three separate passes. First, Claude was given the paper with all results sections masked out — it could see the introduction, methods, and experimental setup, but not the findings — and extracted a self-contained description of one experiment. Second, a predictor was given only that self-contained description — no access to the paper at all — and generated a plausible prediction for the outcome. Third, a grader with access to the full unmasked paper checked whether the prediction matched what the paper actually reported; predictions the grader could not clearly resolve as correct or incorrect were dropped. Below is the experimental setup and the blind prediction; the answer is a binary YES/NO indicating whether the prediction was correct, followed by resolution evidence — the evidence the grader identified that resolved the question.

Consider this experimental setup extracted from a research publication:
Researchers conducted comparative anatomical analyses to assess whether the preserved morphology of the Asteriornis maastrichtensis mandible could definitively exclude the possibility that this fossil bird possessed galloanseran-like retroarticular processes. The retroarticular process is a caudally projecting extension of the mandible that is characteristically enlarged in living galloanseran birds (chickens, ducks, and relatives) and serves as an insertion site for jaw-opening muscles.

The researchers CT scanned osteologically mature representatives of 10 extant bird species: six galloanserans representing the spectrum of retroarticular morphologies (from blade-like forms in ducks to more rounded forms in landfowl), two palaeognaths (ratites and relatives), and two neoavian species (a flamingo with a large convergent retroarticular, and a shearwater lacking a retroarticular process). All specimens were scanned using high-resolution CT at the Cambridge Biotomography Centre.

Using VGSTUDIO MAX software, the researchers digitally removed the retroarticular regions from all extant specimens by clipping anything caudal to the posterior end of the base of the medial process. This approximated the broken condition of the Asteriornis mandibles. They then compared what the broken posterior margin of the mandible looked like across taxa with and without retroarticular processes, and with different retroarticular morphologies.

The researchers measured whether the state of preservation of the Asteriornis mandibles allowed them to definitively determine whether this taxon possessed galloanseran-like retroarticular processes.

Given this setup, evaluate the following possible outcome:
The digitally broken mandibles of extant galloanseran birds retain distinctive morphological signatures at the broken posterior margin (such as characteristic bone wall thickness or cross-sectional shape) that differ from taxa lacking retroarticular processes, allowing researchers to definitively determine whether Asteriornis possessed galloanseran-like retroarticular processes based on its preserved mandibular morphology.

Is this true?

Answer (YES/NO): NO